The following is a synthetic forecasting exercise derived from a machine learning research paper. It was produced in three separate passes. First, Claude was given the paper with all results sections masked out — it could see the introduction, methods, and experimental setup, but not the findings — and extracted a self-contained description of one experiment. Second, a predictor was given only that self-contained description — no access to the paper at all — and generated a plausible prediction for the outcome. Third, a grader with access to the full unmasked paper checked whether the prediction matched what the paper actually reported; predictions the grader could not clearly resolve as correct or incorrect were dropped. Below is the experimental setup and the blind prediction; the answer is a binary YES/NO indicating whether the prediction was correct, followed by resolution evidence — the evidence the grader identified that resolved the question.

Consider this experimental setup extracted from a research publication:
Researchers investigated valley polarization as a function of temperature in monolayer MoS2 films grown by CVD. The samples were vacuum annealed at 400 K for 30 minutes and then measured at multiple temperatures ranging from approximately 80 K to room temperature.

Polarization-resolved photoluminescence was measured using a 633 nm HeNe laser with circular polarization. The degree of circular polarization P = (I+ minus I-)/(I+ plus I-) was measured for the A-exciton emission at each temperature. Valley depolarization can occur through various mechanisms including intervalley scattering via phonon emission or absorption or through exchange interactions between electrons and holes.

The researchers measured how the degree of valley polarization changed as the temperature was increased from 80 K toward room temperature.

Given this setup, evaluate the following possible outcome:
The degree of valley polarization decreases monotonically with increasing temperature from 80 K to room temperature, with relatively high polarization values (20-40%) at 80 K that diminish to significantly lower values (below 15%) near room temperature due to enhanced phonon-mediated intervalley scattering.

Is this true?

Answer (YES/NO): NO